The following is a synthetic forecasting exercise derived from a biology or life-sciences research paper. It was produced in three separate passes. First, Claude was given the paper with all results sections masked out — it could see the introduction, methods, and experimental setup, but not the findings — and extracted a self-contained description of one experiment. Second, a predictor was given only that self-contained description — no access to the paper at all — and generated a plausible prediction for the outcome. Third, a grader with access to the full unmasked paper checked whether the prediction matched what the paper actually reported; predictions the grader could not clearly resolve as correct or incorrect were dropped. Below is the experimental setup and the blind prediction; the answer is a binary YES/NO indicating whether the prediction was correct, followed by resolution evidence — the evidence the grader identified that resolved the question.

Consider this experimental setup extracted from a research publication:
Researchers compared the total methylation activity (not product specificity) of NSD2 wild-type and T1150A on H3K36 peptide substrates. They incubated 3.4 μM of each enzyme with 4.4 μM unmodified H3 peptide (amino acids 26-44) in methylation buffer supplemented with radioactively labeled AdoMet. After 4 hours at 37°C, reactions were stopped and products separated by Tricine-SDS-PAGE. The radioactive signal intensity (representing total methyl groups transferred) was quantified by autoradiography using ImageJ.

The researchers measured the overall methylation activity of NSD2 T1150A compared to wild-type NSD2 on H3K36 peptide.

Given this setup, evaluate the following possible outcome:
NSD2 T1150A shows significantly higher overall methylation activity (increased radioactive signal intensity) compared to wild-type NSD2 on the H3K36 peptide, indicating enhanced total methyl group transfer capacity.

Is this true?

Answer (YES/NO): YES